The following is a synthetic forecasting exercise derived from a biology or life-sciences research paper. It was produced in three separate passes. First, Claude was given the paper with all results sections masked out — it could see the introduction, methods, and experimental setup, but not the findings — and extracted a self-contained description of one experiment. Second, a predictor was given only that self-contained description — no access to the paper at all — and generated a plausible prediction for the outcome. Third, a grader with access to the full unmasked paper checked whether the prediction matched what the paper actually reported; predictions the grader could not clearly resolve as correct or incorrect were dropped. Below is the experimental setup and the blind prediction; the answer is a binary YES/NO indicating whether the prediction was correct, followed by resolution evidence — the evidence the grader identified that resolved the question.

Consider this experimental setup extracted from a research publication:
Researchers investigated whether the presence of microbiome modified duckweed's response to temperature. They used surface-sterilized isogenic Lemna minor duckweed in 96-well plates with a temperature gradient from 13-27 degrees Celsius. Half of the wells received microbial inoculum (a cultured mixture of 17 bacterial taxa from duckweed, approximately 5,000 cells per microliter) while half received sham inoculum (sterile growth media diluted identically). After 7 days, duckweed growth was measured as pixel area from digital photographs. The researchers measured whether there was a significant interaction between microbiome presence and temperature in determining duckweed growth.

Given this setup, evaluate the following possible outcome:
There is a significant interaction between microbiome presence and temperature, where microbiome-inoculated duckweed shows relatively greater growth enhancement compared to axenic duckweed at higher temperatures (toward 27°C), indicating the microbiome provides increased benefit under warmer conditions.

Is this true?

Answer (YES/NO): NO